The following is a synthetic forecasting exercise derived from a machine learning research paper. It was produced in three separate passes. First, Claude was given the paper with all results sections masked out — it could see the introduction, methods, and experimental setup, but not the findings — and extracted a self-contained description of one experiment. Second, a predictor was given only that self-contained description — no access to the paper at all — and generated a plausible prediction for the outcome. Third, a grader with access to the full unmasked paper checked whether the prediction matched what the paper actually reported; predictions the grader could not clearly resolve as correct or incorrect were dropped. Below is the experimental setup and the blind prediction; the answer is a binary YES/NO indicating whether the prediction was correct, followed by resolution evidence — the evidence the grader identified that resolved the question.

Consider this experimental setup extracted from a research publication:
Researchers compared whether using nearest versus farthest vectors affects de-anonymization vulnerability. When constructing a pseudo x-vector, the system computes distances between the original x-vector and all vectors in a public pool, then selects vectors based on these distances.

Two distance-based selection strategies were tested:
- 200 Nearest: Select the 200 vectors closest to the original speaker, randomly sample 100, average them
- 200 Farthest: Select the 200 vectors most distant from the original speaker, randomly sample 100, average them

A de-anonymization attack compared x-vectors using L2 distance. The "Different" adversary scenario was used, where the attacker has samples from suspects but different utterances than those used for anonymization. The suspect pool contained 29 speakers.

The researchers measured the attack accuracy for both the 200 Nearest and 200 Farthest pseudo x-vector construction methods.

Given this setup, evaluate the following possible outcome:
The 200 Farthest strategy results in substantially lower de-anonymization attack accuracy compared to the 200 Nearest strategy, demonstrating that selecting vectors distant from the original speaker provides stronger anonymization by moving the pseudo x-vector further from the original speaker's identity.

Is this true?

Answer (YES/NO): NO